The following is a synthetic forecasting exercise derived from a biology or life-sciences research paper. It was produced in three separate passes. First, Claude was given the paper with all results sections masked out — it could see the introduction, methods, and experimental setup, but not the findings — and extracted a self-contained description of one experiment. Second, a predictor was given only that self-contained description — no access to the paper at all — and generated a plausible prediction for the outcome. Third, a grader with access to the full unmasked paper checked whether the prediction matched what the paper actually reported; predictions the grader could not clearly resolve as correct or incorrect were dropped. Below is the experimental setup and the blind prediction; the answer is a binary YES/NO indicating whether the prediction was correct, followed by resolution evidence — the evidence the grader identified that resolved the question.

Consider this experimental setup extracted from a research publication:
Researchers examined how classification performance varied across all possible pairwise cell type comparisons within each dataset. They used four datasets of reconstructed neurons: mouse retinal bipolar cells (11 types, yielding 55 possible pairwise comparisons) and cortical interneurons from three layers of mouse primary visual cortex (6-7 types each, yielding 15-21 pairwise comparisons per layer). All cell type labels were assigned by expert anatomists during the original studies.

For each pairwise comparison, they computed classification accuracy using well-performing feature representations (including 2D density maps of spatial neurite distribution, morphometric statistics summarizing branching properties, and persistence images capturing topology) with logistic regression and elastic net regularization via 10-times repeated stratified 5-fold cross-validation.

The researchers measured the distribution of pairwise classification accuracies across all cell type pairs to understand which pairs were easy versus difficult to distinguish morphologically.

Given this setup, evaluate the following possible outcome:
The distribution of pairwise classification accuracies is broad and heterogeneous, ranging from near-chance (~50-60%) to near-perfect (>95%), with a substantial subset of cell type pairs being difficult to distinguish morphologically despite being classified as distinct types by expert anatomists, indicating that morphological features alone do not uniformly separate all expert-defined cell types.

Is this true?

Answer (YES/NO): YES